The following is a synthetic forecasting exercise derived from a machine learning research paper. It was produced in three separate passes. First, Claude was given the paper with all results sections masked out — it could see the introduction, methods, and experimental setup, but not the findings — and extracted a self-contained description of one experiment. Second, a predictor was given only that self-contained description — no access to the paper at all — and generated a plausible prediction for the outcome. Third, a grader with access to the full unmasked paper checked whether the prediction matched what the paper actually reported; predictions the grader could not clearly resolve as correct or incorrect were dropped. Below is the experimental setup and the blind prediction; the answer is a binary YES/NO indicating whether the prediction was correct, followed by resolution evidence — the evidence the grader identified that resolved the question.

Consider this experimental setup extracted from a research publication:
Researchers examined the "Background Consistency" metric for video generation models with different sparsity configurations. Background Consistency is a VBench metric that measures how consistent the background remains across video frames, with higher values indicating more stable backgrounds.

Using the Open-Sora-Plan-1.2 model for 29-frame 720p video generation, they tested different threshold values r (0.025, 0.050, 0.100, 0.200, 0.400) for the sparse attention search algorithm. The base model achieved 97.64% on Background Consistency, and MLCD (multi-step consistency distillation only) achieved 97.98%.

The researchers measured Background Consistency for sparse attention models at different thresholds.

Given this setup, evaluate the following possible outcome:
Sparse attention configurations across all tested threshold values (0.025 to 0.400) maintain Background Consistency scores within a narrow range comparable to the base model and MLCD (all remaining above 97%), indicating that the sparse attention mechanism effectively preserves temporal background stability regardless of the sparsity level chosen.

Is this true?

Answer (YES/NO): YES